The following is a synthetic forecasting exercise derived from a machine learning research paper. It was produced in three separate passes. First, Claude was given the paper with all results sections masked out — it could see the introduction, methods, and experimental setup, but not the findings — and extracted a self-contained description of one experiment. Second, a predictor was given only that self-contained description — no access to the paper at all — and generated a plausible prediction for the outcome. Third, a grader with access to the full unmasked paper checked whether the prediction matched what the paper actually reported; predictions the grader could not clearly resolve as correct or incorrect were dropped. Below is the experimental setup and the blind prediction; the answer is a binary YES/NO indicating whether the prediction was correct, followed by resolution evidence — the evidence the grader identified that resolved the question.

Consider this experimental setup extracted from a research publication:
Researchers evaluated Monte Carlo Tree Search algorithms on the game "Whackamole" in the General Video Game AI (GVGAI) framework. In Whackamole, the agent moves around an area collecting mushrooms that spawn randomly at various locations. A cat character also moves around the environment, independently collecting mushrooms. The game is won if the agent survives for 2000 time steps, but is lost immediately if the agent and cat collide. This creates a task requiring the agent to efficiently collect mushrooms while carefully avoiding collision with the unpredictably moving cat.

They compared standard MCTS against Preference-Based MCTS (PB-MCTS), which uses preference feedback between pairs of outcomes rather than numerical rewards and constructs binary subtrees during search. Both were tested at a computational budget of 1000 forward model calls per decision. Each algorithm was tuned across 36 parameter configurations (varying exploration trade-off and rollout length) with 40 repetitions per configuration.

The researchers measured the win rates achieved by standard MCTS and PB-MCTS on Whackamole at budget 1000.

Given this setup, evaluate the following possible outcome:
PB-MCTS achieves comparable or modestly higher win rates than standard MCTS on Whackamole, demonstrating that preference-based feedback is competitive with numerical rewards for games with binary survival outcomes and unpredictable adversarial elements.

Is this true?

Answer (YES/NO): NO